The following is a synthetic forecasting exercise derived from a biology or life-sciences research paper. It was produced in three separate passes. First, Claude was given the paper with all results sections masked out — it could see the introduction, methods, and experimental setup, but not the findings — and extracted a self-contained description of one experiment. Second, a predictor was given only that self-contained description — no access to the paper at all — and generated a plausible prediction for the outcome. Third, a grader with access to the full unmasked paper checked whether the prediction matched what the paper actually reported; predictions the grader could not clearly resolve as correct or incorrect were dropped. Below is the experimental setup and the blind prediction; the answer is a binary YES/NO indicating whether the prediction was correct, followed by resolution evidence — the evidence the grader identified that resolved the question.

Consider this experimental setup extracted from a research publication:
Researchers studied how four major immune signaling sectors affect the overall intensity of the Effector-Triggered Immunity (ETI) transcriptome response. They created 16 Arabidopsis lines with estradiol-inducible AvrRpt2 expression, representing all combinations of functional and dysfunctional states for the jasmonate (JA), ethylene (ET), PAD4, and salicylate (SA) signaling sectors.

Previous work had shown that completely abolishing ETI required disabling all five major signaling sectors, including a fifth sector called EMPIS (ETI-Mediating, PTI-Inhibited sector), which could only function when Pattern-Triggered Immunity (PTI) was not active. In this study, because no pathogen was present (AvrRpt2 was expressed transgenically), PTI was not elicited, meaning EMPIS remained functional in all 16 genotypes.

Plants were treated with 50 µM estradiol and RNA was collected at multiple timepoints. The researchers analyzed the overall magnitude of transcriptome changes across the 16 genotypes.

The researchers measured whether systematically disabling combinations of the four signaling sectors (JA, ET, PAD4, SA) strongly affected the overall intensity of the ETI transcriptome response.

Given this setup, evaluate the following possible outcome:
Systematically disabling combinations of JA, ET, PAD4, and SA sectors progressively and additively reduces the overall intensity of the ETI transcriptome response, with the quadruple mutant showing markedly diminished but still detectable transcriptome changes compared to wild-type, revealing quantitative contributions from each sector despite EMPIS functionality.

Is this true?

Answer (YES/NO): NO